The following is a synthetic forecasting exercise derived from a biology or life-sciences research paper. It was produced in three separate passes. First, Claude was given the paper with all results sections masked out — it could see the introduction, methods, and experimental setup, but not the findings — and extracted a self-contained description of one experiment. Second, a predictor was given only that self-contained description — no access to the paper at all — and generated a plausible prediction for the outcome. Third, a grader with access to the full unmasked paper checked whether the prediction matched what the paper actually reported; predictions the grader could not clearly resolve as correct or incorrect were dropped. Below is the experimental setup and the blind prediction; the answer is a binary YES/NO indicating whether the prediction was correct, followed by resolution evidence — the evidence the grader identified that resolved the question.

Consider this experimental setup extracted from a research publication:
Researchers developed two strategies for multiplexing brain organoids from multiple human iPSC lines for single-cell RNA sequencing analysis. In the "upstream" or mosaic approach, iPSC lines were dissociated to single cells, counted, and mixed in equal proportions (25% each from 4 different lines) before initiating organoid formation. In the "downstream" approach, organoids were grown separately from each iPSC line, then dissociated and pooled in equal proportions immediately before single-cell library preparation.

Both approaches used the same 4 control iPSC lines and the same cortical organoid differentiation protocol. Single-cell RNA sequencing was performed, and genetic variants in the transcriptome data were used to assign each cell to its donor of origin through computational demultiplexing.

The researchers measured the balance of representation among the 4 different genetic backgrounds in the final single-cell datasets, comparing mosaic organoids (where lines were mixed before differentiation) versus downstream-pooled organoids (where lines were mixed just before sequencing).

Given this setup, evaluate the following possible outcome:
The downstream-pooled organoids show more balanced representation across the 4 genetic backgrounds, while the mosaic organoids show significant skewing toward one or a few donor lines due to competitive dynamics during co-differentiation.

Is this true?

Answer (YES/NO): YES